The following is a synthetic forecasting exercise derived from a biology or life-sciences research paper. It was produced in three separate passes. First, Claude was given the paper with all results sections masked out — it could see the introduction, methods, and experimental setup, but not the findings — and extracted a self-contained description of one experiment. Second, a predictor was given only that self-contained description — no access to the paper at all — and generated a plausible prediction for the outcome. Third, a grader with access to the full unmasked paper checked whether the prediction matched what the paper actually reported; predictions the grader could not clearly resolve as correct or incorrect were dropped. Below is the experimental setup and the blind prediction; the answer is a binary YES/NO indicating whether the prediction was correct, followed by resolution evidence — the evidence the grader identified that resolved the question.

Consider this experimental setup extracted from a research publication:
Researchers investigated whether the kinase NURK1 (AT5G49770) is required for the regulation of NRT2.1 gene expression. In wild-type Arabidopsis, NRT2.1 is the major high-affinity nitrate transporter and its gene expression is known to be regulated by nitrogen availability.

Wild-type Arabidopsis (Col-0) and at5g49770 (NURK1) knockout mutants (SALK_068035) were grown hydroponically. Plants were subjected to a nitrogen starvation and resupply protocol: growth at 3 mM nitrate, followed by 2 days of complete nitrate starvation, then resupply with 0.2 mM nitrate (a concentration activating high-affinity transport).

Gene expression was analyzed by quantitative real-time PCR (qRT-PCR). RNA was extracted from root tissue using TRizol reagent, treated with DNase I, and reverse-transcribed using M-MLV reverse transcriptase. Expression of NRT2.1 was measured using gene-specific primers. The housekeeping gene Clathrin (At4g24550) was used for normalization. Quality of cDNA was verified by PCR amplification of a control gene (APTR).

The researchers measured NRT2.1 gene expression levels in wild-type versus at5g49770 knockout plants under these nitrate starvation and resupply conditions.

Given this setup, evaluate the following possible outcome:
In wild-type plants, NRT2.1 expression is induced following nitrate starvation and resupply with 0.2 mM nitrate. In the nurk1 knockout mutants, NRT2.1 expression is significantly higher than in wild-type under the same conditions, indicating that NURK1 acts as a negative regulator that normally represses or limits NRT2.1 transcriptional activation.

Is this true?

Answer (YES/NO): NO